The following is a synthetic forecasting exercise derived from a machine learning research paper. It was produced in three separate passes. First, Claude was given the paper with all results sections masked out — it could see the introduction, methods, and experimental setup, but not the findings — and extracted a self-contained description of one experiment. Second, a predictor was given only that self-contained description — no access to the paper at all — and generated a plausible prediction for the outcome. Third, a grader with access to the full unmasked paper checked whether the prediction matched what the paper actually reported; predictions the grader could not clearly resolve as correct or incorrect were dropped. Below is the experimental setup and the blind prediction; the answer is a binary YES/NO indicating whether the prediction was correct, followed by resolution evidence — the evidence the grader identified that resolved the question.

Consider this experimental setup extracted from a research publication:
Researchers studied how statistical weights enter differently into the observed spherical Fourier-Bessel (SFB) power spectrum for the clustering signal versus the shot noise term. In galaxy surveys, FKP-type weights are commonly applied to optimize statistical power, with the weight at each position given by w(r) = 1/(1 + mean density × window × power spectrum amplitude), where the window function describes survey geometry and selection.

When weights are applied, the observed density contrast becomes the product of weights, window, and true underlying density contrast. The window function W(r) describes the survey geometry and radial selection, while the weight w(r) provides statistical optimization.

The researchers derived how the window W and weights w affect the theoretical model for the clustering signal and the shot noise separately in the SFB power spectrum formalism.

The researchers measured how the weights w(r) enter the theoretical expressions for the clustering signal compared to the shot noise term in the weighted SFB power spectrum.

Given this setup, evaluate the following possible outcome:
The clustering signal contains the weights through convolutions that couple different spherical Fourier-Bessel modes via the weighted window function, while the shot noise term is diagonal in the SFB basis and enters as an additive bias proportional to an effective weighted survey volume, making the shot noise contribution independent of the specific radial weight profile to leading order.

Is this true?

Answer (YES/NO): NO